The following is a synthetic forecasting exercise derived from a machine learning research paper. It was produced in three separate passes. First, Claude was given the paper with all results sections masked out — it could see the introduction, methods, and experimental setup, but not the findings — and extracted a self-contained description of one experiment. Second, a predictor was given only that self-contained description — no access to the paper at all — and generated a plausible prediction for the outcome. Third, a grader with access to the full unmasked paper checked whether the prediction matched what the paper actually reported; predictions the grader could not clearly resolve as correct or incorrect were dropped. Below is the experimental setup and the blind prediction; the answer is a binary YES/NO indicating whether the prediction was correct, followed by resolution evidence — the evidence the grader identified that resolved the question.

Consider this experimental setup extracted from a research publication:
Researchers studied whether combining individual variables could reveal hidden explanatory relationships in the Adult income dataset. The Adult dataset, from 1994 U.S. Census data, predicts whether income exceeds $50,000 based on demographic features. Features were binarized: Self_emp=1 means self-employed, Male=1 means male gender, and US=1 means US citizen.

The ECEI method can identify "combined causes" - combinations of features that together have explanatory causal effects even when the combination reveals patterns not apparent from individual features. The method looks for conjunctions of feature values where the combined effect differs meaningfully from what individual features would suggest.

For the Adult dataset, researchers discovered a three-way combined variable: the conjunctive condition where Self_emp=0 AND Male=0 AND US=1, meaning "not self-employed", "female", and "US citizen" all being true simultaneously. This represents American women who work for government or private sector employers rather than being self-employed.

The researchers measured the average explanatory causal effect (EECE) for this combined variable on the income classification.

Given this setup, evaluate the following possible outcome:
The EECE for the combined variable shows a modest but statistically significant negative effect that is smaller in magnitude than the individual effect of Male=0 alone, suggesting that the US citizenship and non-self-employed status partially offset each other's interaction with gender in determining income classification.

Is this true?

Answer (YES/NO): NO